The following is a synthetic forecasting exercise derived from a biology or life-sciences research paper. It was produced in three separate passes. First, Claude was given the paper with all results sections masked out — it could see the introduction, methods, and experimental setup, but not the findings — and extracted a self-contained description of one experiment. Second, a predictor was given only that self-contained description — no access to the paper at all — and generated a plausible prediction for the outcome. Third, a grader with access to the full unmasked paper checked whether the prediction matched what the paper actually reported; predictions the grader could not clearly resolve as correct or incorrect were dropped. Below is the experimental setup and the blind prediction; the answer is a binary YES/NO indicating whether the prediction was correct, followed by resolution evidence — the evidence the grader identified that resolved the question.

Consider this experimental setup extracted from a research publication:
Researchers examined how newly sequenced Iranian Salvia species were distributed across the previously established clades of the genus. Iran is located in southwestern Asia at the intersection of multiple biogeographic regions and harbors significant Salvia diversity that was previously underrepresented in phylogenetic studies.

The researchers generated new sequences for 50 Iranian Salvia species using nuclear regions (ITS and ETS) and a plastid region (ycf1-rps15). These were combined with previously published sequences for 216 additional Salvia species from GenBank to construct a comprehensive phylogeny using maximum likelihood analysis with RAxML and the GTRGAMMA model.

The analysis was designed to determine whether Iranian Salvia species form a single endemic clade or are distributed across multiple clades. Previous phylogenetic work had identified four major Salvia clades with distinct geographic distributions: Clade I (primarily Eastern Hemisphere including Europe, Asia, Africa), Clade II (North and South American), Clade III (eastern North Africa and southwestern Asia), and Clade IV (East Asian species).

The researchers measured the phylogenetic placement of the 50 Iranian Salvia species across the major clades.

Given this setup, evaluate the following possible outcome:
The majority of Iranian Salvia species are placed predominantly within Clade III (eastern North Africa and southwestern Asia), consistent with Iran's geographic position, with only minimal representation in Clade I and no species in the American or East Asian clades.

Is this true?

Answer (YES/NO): NO